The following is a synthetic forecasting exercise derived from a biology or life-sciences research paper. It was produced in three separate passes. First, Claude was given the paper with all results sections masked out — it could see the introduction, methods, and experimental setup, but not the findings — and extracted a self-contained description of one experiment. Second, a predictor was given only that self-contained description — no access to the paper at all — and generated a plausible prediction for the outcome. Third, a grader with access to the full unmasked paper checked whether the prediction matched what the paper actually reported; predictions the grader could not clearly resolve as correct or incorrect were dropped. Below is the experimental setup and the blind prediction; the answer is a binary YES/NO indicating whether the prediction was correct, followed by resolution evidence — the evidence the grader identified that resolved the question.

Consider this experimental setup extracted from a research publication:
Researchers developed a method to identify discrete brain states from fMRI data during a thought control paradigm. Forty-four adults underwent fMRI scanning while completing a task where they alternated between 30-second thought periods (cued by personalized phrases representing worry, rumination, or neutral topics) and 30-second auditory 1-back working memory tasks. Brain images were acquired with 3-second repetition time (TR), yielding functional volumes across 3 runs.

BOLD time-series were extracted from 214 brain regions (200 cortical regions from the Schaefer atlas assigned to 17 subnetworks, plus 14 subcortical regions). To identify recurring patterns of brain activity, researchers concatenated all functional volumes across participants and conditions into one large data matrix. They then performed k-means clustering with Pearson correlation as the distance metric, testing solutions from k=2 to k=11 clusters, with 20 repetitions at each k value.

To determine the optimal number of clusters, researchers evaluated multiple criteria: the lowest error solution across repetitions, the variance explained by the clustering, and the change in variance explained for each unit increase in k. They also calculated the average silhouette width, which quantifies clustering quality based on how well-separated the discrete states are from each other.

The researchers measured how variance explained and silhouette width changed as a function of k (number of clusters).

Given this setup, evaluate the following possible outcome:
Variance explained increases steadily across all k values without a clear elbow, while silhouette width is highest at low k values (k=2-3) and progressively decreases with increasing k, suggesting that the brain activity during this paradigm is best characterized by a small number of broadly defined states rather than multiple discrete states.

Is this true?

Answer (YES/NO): NO